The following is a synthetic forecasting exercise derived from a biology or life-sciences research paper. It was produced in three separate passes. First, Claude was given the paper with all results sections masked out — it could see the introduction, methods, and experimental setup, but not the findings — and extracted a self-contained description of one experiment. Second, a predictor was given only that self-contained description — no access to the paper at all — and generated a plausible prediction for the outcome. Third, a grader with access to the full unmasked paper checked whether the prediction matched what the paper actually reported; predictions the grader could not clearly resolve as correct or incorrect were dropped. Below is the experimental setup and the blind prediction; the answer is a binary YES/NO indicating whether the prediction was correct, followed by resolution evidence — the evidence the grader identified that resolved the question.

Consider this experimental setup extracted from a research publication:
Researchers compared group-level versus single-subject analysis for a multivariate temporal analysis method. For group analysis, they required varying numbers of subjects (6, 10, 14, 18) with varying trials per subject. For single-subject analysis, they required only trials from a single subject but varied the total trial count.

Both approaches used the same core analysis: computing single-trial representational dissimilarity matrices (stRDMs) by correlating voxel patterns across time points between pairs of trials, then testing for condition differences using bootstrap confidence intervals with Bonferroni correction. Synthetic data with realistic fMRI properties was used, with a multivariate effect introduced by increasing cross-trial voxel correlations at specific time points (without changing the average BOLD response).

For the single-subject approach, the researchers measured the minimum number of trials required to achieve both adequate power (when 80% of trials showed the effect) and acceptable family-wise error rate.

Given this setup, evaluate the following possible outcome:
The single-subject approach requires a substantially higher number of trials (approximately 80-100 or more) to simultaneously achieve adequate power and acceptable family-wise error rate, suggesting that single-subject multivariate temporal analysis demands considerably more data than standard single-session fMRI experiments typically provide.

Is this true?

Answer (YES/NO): NO